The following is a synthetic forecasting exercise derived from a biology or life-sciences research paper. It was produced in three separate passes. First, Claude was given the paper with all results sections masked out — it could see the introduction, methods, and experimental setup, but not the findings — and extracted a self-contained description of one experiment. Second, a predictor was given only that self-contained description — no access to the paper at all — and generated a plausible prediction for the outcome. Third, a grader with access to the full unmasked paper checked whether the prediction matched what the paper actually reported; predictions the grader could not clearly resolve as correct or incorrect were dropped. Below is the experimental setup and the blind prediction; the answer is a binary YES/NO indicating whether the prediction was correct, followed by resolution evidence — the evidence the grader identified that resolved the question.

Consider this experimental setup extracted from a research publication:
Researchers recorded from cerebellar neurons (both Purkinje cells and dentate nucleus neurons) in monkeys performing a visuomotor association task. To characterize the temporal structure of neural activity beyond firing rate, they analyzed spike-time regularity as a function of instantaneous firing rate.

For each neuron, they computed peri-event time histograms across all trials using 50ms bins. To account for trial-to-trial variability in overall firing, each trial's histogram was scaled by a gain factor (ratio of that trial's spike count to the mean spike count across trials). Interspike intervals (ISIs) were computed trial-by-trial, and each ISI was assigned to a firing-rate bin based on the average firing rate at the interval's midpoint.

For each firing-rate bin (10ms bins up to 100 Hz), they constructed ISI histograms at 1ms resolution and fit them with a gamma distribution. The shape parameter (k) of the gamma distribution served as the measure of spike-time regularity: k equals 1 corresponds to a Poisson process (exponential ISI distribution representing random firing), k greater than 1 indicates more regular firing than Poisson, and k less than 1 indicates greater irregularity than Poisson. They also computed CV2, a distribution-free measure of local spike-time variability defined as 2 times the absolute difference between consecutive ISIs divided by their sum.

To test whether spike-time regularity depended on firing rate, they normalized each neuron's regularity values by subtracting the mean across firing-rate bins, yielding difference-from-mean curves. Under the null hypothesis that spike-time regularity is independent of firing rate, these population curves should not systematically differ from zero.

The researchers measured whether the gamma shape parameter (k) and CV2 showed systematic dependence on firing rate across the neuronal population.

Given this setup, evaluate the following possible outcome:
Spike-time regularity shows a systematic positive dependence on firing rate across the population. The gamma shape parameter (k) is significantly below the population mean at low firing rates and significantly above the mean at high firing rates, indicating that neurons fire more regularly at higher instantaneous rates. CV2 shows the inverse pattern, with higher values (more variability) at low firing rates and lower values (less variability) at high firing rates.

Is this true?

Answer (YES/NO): NO